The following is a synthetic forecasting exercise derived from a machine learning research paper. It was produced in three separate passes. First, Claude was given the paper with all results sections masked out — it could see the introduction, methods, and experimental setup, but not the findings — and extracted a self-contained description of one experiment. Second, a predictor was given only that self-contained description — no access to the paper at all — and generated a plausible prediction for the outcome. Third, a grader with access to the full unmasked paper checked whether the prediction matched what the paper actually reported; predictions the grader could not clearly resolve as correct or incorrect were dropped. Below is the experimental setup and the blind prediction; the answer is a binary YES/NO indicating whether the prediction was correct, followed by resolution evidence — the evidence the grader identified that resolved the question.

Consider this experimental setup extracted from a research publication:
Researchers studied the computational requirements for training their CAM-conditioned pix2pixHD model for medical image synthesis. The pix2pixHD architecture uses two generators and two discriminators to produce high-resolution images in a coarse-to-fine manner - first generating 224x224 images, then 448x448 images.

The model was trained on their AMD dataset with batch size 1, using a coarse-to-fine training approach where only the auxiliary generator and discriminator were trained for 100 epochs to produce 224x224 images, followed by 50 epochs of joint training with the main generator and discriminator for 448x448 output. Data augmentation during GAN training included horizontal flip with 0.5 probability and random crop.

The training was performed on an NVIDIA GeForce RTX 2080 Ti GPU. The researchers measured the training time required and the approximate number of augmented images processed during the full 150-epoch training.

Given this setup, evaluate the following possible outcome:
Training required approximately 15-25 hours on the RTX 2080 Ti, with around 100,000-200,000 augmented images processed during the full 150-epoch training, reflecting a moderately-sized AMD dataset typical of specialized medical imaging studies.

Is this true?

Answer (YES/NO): NO